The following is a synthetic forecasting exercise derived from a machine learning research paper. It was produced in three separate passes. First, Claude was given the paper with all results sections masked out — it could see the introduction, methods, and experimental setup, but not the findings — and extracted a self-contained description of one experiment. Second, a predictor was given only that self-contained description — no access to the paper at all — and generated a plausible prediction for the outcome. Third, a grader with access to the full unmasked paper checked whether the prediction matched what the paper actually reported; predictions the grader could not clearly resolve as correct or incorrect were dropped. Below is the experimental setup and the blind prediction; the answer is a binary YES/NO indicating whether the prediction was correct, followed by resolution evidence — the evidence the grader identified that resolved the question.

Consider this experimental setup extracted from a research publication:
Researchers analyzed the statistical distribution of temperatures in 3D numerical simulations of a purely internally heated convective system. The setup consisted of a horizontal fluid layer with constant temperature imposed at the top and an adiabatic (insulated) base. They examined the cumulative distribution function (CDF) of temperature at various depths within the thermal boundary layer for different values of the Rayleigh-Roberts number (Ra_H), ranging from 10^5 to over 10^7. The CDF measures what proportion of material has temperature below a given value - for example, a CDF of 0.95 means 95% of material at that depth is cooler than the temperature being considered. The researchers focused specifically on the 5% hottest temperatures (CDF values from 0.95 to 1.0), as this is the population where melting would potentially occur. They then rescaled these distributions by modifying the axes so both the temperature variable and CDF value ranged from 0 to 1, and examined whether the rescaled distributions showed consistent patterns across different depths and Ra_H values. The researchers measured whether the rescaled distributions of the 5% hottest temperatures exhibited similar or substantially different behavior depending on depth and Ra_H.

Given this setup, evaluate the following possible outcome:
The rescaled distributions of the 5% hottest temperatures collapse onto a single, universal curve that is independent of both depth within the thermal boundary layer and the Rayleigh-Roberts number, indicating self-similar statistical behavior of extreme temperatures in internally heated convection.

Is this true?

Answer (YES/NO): NO